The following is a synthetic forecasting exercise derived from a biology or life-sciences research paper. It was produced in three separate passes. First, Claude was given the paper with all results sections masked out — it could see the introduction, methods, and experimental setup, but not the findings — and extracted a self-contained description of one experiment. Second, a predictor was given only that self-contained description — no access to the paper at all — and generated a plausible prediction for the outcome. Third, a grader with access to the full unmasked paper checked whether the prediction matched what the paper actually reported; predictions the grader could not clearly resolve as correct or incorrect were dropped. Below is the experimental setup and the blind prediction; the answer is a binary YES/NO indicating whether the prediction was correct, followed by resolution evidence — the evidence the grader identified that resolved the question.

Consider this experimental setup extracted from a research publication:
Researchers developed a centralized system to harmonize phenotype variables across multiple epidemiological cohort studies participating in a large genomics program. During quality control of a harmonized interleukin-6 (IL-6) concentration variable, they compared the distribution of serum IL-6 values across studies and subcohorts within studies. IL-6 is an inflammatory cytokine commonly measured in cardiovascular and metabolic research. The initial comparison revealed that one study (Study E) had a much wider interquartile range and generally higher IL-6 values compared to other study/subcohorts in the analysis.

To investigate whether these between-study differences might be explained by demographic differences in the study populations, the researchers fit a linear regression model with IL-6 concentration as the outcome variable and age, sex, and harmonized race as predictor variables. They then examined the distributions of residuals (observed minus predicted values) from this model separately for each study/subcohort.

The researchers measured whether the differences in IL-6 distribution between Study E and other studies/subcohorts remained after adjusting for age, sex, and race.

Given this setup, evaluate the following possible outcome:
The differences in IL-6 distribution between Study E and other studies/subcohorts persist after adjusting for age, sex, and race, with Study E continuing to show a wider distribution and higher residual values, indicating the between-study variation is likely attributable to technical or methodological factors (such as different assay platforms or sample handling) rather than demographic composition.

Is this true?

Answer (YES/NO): YES